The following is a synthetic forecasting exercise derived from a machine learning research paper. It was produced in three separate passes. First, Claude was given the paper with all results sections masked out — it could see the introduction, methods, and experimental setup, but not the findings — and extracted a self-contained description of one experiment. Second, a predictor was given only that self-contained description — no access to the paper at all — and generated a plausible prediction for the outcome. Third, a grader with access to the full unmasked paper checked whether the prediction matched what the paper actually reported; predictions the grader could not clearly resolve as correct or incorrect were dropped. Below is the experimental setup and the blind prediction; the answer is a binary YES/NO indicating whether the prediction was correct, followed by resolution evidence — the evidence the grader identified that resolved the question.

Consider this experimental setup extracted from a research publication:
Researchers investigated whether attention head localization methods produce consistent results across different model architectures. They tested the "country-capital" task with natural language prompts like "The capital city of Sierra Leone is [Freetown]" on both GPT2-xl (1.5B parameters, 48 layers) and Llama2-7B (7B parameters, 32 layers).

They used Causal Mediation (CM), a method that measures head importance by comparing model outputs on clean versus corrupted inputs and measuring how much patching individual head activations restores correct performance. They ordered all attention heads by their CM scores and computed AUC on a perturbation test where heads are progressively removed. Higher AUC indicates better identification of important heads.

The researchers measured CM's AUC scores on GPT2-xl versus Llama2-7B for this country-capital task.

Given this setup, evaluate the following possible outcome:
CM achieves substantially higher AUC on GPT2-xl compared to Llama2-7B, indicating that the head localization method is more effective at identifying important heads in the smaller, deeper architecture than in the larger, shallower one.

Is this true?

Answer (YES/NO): YES